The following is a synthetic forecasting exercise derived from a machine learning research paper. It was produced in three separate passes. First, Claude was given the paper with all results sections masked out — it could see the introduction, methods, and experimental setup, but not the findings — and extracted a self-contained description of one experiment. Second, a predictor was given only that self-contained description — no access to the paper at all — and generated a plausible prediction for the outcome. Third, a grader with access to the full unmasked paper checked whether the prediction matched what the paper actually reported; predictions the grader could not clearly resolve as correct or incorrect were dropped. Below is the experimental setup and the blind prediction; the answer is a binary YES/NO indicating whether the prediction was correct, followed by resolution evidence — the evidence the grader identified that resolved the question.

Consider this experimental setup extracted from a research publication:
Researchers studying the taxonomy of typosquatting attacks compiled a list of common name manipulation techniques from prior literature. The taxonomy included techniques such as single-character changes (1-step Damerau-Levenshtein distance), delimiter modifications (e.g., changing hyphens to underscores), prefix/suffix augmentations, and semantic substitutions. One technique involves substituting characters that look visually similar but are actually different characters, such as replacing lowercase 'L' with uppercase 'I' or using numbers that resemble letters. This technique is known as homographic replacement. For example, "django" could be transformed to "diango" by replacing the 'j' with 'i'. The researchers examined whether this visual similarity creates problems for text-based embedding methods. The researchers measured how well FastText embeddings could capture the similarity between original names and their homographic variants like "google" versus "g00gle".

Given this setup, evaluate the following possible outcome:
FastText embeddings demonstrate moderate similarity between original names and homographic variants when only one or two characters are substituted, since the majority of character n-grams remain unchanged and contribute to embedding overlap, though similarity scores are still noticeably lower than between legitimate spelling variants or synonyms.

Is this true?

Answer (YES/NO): NO